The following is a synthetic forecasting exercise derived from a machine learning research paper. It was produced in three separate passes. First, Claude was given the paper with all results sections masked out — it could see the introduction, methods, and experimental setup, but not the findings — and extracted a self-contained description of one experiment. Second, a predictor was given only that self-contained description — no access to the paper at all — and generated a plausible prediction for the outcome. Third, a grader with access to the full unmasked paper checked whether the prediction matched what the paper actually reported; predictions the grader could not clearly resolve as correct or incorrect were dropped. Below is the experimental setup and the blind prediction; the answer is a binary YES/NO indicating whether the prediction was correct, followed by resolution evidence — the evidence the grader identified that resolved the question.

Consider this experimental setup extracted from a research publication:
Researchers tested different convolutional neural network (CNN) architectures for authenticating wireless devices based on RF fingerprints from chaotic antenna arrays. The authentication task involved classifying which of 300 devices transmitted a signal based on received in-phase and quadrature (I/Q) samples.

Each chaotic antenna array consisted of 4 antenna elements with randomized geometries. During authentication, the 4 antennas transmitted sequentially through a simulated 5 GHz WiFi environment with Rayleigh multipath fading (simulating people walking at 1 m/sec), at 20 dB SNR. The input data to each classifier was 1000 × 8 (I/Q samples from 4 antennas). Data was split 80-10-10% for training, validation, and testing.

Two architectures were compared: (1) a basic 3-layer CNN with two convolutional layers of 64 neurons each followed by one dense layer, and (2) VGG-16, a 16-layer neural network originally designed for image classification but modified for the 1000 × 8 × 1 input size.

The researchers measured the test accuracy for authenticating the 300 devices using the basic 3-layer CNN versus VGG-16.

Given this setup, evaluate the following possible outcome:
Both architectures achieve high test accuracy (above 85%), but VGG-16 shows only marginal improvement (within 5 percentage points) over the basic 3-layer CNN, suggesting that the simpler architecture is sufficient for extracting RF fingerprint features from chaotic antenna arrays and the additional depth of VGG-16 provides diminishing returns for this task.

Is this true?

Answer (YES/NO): YES